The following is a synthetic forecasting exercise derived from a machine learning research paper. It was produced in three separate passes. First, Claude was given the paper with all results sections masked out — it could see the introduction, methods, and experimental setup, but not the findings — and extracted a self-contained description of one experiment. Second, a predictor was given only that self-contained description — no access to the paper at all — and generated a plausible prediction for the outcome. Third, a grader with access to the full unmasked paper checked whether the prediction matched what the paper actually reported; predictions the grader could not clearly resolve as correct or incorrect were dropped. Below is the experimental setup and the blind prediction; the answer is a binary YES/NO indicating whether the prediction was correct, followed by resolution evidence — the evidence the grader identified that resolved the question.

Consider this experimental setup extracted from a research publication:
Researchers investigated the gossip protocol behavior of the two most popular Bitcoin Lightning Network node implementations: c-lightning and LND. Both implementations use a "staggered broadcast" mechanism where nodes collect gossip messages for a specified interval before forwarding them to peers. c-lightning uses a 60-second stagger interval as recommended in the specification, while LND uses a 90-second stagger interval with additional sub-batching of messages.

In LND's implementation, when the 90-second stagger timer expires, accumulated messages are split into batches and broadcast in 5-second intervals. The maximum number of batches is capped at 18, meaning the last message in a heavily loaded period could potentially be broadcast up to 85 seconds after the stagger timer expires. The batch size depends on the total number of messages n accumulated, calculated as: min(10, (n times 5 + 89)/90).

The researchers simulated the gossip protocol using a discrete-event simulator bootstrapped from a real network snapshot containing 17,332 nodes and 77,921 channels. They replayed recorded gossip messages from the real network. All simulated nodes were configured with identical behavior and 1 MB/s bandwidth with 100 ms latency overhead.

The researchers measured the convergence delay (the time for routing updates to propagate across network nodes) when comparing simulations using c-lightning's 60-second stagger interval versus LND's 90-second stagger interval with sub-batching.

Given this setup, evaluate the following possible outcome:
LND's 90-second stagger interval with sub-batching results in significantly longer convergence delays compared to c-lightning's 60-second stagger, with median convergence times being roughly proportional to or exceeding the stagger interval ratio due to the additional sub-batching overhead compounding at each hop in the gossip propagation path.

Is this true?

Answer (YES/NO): YES